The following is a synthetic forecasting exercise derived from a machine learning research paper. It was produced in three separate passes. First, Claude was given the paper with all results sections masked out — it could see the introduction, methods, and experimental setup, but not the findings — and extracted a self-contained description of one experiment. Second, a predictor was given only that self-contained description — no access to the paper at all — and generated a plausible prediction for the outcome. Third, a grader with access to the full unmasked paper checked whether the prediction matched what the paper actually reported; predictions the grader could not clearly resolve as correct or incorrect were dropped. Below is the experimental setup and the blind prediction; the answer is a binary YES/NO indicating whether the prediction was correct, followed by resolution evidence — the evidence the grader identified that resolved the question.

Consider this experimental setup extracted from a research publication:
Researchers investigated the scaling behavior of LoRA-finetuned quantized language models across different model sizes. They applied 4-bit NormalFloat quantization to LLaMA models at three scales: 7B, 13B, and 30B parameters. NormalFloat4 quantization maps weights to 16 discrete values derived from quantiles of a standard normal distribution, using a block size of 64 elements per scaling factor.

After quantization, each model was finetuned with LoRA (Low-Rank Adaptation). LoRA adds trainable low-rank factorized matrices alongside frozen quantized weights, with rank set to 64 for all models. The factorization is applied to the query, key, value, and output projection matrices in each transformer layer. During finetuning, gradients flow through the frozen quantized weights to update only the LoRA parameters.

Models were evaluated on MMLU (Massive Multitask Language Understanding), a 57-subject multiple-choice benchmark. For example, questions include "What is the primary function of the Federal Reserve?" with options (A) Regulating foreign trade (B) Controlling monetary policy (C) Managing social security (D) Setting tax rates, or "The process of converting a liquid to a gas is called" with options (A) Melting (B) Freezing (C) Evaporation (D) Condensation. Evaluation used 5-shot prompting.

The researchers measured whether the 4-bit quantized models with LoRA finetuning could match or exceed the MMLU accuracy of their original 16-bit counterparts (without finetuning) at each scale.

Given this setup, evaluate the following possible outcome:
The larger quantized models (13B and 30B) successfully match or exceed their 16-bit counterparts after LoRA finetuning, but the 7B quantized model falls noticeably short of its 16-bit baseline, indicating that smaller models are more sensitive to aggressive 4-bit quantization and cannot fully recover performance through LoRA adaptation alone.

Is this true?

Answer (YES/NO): NO